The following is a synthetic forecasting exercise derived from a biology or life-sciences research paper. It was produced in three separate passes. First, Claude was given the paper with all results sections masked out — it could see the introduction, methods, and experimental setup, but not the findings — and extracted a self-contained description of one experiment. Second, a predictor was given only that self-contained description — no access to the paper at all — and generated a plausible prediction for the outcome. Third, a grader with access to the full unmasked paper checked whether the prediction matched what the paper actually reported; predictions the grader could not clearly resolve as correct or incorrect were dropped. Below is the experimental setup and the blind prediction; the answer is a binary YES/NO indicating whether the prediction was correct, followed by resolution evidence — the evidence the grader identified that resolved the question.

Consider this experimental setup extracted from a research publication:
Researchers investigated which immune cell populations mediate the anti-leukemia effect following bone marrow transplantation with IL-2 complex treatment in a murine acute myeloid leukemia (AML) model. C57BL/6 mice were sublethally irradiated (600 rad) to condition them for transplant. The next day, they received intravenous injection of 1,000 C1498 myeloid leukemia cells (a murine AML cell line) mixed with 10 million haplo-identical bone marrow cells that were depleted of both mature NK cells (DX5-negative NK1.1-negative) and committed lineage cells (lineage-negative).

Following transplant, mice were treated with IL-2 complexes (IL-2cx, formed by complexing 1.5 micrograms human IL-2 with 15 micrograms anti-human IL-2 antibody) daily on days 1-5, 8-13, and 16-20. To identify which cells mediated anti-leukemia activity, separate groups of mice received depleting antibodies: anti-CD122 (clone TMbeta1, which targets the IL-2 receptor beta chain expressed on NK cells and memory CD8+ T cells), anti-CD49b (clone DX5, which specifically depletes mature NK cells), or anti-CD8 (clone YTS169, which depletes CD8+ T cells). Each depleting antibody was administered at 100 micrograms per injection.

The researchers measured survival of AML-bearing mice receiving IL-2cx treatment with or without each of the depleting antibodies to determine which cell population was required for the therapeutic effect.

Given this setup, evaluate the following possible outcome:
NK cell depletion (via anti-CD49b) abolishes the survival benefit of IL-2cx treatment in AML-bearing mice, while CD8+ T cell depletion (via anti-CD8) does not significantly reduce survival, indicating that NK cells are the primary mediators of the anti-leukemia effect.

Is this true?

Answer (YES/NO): YES